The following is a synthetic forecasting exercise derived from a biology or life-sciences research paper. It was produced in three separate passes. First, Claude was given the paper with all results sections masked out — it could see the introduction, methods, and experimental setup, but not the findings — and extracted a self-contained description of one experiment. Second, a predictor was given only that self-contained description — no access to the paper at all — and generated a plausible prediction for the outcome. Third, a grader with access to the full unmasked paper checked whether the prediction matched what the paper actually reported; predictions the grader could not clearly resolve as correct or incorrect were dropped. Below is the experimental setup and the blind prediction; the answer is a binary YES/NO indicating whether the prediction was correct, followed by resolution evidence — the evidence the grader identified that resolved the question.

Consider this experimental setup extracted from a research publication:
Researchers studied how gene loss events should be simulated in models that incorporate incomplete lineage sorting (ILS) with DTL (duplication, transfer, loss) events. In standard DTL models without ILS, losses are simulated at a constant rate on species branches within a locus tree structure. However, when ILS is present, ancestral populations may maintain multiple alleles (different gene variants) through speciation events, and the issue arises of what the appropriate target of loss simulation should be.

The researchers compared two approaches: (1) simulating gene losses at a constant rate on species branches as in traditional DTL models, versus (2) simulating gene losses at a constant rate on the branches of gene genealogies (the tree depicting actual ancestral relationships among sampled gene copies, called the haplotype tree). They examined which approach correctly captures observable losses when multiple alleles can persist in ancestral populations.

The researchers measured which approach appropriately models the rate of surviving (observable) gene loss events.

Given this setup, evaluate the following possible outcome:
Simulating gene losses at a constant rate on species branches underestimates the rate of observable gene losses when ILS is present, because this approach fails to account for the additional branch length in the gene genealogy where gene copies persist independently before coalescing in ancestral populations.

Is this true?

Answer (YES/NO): NO